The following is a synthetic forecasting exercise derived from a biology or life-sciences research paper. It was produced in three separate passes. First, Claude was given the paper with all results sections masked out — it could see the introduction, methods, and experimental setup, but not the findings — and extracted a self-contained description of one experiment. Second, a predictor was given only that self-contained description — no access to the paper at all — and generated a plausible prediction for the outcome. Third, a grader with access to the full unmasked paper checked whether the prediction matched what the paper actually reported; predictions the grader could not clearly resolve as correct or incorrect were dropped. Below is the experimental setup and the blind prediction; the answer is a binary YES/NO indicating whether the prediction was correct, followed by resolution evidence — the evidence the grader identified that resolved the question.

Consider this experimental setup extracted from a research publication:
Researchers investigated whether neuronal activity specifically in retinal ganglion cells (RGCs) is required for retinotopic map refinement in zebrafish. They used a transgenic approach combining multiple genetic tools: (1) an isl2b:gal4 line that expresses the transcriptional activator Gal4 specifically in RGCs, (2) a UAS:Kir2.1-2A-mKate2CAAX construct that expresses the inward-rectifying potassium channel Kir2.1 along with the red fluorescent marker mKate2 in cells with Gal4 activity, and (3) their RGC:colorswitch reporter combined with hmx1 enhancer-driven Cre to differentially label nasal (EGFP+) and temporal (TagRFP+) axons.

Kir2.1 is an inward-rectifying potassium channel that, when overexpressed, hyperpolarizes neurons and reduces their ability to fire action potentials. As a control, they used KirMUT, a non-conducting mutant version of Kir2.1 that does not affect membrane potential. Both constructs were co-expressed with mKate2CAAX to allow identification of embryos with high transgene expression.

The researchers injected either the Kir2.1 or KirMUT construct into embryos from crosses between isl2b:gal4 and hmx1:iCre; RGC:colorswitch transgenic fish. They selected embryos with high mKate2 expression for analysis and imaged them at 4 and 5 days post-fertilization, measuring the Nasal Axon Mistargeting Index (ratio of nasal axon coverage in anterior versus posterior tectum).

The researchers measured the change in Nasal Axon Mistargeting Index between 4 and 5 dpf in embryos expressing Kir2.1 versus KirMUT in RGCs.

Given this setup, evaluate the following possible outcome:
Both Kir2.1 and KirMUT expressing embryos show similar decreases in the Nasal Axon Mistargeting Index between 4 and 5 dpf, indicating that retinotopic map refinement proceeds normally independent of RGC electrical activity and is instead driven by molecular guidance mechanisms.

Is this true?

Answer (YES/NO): NO